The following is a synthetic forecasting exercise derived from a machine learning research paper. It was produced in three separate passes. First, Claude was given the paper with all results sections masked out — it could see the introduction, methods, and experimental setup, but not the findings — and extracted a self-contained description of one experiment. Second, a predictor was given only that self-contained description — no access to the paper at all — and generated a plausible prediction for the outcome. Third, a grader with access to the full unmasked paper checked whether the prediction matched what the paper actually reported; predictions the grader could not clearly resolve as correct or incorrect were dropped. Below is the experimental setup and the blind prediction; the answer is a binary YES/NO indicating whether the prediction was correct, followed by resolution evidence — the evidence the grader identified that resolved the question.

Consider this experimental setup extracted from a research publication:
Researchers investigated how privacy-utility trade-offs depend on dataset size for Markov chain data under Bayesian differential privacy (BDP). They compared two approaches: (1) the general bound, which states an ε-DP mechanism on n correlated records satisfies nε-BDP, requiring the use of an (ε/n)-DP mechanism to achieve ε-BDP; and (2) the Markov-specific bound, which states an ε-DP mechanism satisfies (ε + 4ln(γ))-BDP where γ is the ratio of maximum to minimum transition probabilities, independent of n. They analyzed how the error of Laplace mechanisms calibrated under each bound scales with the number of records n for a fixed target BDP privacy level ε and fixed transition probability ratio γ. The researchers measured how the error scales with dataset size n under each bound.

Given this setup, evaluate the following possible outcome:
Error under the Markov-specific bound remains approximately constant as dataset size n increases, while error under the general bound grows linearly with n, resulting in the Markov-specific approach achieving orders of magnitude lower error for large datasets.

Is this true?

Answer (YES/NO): YES